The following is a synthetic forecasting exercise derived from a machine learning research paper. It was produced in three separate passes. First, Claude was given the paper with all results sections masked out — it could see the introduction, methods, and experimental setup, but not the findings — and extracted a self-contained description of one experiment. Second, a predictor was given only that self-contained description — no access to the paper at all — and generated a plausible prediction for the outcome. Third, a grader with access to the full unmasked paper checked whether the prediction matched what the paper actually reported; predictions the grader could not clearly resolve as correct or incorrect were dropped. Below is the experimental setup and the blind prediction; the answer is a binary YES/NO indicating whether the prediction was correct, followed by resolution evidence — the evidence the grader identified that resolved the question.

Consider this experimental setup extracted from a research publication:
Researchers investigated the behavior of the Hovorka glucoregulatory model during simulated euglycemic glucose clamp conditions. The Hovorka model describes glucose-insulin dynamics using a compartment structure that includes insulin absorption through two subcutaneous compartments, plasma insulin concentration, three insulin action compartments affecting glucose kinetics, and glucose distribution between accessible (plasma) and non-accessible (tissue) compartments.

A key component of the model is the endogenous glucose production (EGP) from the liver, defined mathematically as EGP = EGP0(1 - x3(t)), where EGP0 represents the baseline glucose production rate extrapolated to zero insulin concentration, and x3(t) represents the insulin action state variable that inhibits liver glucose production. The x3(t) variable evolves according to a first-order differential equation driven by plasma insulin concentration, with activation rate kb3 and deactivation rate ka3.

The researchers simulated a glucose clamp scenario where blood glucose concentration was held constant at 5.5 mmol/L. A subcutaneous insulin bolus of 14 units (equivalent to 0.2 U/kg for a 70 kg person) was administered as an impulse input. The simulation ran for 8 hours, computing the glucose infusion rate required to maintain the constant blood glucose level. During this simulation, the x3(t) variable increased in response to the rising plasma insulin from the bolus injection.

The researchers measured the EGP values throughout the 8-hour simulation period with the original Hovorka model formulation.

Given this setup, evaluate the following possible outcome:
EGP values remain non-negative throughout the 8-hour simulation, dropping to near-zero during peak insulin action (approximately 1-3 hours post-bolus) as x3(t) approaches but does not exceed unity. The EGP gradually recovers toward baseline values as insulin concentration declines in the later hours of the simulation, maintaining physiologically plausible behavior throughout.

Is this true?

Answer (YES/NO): NO